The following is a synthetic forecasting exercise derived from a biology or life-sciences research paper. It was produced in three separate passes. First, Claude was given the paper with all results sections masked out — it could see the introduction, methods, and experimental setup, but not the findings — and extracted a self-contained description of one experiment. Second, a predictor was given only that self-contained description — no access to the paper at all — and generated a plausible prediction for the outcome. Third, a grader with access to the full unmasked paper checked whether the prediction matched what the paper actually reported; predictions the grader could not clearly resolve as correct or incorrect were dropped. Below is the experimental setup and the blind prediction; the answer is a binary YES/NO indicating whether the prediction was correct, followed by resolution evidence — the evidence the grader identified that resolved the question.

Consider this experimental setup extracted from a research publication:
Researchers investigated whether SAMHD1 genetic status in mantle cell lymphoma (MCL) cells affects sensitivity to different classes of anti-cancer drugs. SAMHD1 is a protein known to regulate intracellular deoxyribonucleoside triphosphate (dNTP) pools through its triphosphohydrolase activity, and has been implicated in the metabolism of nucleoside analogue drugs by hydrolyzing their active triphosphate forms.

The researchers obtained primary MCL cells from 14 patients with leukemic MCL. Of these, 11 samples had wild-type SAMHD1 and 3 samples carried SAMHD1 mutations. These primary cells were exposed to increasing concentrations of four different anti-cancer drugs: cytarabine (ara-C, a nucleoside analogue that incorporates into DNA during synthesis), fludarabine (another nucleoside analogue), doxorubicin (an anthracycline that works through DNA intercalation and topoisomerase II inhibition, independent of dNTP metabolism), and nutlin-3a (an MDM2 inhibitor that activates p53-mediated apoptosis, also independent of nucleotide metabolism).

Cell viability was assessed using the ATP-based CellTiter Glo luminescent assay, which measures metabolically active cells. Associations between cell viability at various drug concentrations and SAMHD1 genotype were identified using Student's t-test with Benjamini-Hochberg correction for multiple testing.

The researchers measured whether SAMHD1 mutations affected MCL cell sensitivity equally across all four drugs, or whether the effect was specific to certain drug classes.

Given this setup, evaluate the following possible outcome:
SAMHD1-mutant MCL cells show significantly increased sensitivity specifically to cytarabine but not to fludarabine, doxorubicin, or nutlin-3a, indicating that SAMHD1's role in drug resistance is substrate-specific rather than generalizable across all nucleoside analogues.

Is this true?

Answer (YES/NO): NO